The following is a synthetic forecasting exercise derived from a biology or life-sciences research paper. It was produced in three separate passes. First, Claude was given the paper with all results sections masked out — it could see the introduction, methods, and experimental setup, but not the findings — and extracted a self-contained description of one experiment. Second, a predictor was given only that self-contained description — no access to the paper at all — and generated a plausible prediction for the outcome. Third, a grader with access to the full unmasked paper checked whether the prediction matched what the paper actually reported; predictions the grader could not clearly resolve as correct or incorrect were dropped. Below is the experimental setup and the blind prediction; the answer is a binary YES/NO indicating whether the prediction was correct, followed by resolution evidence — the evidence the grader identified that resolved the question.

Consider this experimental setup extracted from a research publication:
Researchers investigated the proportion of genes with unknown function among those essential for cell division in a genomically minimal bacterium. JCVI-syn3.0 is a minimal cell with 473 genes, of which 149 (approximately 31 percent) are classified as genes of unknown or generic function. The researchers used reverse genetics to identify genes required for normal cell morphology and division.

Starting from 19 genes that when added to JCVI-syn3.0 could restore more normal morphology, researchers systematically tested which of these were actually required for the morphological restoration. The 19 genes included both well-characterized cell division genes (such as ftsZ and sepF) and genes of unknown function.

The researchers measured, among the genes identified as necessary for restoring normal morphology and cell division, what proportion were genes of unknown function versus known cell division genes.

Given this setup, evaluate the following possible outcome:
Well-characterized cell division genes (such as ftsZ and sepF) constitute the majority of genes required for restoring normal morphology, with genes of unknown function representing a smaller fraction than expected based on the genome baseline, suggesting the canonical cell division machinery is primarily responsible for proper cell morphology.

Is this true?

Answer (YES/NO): NO